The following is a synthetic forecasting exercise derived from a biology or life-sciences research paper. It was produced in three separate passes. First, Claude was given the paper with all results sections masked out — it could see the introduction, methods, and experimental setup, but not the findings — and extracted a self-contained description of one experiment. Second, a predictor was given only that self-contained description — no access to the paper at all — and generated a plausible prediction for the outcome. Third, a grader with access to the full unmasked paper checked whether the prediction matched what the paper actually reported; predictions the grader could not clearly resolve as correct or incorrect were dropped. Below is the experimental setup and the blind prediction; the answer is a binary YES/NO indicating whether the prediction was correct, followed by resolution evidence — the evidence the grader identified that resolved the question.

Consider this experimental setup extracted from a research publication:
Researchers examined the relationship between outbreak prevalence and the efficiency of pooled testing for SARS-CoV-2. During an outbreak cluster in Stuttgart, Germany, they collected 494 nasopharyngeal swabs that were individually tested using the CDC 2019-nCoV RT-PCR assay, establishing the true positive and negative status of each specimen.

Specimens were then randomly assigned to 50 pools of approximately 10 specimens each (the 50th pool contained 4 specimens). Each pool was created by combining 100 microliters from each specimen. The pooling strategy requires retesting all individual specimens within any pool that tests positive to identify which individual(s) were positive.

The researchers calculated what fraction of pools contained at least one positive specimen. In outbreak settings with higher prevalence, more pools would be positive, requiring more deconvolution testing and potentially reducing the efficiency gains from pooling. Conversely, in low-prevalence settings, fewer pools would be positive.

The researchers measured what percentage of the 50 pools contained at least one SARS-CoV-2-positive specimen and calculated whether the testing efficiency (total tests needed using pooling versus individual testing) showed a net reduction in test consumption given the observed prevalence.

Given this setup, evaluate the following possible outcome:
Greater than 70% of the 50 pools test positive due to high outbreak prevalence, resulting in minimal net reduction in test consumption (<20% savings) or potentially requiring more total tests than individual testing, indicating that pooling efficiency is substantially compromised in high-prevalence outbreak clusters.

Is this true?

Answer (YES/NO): NO